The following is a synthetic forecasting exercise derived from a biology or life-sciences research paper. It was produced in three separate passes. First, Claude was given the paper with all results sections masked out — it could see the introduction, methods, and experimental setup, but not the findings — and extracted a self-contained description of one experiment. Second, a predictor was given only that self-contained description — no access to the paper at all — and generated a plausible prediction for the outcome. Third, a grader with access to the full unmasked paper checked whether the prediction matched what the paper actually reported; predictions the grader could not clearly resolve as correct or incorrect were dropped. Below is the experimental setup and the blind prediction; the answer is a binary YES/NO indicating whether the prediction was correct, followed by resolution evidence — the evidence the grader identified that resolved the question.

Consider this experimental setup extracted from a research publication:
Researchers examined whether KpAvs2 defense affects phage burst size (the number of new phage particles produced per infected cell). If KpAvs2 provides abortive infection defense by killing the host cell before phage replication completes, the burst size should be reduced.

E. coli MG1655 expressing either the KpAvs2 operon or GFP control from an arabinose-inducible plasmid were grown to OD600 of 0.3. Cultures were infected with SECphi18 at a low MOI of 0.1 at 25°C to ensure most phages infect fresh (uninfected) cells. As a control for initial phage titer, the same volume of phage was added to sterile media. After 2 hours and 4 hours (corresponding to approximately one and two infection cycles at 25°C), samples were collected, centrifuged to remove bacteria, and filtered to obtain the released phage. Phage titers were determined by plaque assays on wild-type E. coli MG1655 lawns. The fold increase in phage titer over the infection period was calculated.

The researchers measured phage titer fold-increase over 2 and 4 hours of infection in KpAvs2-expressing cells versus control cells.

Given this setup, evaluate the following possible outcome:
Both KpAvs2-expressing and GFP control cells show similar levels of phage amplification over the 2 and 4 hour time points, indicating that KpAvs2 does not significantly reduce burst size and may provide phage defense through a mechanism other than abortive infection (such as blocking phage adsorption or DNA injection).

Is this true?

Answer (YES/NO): NO